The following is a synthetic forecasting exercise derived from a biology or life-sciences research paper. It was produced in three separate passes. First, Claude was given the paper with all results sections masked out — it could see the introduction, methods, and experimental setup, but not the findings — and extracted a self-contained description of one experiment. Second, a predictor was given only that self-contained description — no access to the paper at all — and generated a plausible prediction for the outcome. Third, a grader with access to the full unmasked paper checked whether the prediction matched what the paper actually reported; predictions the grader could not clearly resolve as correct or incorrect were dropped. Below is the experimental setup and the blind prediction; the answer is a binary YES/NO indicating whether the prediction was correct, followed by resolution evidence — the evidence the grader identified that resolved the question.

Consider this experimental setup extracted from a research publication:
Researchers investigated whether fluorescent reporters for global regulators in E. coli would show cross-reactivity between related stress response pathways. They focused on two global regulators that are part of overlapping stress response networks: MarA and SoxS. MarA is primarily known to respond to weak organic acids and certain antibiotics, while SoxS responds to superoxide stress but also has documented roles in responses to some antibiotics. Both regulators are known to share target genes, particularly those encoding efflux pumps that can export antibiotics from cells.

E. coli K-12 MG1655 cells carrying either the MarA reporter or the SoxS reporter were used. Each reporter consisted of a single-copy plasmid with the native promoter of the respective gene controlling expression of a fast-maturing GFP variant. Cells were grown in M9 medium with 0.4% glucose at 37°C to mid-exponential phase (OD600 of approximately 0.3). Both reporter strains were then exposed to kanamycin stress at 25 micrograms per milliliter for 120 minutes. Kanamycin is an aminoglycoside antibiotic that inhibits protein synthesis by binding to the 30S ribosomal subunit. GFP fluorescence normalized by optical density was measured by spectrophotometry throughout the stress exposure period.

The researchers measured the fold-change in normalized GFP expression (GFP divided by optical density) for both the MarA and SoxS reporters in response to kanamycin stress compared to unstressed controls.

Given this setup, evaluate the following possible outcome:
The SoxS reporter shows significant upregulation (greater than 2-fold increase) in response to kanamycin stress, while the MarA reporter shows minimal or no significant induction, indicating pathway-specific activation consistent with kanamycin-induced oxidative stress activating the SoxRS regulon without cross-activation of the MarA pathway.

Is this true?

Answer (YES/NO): NO